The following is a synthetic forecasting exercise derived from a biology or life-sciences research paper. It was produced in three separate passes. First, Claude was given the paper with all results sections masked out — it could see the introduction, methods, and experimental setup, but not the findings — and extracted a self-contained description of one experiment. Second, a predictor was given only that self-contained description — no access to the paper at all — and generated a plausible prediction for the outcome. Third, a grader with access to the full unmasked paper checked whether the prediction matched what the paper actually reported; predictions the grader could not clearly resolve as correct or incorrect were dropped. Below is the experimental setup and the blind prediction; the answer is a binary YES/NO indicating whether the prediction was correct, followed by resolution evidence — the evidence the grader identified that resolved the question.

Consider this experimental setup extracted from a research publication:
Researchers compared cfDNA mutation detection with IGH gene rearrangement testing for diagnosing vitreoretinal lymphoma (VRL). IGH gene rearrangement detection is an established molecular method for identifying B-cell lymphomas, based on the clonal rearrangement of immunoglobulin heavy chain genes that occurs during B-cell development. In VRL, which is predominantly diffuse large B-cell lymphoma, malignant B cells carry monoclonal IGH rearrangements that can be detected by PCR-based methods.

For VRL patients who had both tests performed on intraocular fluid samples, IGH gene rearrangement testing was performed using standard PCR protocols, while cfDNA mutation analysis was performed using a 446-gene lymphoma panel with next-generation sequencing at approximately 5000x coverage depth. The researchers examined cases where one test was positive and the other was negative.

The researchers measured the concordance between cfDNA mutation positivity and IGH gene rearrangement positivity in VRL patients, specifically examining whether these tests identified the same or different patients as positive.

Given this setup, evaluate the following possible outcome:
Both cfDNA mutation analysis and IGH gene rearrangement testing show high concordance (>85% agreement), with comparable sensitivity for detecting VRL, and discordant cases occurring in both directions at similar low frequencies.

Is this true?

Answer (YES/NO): NO